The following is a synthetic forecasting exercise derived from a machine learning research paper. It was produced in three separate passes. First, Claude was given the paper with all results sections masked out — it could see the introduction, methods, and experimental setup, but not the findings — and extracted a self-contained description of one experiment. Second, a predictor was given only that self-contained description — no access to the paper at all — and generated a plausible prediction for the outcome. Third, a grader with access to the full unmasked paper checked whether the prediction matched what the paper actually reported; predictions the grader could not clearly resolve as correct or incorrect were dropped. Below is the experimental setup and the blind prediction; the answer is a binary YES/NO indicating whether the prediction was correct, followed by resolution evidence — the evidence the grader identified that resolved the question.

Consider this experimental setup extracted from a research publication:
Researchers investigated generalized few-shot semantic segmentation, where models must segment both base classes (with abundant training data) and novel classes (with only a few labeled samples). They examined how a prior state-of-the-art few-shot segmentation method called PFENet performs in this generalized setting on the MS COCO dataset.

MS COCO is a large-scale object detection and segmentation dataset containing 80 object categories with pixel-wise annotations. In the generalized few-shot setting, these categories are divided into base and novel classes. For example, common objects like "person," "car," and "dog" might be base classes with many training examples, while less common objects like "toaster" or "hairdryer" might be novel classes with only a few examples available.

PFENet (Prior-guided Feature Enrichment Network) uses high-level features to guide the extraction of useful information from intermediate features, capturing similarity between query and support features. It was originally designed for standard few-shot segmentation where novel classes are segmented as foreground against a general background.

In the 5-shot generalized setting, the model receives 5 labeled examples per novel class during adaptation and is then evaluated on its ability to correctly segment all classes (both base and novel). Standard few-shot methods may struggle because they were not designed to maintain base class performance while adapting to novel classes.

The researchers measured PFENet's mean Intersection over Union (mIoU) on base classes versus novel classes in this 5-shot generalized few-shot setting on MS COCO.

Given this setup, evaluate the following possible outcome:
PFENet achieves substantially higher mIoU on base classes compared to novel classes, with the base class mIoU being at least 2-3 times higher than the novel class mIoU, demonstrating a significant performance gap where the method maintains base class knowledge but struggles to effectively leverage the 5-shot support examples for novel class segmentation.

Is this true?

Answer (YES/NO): NO